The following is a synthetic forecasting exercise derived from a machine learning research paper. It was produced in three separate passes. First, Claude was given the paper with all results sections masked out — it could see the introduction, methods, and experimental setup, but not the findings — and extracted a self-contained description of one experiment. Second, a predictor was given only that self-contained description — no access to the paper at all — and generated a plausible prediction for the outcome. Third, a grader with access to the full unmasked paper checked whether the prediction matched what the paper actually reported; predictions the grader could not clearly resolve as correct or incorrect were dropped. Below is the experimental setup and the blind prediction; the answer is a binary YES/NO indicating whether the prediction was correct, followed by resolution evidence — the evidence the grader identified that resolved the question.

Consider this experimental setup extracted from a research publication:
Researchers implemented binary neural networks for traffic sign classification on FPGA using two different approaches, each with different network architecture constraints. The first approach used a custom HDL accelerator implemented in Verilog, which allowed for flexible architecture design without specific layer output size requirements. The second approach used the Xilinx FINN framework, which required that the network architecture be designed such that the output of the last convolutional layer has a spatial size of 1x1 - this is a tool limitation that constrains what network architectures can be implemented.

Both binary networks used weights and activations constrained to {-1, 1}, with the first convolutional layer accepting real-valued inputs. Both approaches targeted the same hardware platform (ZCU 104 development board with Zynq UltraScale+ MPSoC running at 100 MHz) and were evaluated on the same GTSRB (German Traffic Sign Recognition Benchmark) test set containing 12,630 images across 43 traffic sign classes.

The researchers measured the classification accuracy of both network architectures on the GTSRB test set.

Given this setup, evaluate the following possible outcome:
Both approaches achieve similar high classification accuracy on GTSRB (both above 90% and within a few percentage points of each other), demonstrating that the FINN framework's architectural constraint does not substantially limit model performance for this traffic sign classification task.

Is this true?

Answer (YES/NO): YES